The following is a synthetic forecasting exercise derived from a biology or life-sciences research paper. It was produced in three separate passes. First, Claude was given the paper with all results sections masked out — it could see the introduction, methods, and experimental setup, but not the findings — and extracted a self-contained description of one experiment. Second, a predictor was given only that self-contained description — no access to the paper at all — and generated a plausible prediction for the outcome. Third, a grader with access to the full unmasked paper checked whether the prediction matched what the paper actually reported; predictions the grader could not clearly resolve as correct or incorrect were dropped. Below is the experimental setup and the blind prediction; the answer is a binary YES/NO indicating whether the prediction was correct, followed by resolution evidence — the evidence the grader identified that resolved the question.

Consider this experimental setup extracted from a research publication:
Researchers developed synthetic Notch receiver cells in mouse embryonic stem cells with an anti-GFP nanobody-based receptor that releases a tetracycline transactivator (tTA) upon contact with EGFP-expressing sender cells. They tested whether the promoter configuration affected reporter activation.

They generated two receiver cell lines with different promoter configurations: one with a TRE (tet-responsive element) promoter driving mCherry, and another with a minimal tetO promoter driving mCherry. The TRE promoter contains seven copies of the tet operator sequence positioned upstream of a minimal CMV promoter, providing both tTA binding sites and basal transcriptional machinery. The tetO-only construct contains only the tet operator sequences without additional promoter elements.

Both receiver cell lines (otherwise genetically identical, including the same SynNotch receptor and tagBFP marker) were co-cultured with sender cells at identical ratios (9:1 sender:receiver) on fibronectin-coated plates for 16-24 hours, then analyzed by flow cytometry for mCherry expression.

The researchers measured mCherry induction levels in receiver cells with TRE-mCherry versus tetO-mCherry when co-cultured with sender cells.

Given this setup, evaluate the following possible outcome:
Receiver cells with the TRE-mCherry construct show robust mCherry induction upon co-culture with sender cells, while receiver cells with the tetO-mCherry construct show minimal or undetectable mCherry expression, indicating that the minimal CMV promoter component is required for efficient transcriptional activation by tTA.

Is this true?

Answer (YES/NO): NO